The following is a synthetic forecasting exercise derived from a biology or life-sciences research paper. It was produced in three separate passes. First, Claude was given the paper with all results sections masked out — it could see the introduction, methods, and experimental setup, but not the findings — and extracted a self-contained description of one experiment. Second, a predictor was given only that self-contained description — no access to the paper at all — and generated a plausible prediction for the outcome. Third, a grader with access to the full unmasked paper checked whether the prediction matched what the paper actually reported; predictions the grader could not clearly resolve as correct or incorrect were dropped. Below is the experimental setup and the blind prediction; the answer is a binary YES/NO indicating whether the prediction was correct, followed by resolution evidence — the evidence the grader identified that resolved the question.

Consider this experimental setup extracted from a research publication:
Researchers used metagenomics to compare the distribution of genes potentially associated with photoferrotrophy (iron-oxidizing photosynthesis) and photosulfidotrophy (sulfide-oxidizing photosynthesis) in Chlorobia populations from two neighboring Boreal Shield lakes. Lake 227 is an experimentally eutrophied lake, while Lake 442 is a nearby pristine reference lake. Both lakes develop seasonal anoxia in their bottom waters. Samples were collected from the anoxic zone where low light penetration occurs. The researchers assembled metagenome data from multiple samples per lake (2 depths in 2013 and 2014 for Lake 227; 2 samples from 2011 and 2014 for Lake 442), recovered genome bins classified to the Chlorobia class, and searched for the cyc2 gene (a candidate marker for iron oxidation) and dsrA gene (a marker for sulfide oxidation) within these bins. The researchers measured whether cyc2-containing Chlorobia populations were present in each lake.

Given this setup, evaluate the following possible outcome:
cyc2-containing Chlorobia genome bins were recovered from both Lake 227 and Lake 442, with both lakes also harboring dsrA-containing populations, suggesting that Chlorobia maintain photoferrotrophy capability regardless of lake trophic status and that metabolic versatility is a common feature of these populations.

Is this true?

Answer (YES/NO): NO